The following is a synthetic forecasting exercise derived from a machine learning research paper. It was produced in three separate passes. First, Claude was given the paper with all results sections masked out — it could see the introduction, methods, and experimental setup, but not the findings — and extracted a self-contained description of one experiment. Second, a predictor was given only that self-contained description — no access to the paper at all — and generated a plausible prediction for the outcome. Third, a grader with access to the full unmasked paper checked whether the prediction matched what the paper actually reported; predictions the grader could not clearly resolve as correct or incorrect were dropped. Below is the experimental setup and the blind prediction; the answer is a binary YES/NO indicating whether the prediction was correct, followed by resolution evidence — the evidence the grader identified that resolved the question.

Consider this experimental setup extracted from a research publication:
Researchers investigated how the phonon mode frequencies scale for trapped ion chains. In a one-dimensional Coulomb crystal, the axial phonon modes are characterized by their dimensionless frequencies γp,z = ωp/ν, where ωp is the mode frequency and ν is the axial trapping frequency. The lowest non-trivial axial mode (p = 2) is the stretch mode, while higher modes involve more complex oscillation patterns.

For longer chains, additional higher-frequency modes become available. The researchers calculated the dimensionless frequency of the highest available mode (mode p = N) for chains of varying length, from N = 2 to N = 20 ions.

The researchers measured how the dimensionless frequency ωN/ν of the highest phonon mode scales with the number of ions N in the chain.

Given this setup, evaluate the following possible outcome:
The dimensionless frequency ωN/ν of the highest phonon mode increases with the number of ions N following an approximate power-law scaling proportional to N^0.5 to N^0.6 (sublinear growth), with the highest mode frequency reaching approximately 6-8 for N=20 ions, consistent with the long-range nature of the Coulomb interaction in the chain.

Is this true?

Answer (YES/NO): NO